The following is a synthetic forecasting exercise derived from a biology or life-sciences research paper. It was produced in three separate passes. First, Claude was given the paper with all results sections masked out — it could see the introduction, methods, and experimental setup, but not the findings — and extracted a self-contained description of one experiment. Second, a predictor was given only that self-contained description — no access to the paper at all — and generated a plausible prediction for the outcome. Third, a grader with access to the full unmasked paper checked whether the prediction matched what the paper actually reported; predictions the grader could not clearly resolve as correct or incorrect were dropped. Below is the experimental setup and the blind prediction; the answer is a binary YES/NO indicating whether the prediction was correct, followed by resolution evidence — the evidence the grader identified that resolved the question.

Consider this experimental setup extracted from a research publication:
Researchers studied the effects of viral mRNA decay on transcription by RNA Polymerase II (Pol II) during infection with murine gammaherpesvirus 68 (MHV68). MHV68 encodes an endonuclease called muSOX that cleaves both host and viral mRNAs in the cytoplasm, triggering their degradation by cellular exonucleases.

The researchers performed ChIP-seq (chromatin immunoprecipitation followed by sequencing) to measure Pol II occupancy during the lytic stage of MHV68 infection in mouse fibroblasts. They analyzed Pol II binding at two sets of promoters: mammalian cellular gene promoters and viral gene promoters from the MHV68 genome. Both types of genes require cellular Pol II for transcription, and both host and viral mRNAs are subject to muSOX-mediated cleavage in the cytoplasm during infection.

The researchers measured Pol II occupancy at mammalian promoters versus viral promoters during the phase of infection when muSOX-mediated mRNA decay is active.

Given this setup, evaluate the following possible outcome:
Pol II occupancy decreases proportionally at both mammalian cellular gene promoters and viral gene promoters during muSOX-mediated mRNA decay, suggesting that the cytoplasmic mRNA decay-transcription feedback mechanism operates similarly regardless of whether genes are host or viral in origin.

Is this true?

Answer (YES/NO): NO